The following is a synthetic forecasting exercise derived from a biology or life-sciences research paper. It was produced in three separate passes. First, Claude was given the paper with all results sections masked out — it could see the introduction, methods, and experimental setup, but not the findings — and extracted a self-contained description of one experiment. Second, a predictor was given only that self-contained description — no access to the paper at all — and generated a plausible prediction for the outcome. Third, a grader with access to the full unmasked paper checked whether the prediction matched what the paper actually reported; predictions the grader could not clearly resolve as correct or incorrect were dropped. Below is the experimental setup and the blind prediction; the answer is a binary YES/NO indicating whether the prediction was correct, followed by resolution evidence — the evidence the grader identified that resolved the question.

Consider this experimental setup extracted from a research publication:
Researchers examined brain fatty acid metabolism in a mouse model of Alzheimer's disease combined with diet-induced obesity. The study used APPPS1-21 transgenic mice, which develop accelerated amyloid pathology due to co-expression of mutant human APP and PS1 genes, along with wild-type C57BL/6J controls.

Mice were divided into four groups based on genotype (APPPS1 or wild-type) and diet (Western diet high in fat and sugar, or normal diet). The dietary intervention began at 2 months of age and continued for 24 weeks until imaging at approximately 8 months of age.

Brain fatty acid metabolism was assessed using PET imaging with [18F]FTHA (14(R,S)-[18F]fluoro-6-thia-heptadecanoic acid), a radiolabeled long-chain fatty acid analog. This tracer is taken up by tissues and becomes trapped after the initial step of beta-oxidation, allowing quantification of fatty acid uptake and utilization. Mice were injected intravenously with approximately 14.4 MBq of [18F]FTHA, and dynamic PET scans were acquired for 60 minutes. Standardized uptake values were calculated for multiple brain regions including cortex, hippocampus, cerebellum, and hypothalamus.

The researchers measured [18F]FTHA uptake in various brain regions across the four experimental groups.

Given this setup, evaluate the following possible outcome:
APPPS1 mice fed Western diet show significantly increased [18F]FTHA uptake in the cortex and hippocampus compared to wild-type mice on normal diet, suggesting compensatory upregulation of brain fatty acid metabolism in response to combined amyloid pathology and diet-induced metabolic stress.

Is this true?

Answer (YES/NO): NO